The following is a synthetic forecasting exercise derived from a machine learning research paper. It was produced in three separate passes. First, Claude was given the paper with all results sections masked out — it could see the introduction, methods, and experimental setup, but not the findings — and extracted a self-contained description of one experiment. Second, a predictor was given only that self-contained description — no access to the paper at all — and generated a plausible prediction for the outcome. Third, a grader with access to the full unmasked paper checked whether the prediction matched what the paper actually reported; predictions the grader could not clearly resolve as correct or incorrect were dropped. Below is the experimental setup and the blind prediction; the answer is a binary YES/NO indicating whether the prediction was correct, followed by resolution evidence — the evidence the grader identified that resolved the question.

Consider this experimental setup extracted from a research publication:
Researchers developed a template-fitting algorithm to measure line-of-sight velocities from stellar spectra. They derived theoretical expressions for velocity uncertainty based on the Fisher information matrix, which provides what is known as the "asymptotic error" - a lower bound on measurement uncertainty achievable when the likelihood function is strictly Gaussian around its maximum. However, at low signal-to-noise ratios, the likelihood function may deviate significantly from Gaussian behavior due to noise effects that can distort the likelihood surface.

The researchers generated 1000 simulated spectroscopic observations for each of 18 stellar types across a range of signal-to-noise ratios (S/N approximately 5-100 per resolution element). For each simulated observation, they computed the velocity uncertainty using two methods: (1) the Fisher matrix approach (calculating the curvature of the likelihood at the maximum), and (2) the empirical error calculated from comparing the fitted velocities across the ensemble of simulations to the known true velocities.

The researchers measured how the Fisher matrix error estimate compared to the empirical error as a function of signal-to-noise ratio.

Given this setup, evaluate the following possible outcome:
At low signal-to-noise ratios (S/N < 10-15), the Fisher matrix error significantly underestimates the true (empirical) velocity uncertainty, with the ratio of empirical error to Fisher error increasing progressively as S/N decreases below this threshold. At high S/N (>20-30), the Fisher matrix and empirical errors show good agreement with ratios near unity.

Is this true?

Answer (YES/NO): NO